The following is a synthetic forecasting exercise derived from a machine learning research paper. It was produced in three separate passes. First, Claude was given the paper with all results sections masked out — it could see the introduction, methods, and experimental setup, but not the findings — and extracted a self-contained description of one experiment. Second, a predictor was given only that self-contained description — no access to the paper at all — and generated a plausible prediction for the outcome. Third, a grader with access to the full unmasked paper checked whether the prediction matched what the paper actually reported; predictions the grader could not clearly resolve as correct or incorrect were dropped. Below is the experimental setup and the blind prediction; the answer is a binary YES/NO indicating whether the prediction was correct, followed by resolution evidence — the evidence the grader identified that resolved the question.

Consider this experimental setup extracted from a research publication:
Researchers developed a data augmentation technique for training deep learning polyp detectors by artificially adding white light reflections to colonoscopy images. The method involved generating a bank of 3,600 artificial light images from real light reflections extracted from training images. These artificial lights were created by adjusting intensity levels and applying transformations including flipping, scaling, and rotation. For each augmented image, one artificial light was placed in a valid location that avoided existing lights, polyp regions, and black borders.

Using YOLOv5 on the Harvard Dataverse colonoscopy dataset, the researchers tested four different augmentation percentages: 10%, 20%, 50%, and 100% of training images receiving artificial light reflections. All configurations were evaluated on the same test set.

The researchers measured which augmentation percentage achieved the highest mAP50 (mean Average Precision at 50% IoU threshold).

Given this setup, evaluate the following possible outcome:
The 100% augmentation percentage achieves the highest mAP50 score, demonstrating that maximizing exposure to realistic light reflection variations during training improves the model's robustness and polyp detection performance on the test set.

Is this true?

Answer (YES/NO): NO